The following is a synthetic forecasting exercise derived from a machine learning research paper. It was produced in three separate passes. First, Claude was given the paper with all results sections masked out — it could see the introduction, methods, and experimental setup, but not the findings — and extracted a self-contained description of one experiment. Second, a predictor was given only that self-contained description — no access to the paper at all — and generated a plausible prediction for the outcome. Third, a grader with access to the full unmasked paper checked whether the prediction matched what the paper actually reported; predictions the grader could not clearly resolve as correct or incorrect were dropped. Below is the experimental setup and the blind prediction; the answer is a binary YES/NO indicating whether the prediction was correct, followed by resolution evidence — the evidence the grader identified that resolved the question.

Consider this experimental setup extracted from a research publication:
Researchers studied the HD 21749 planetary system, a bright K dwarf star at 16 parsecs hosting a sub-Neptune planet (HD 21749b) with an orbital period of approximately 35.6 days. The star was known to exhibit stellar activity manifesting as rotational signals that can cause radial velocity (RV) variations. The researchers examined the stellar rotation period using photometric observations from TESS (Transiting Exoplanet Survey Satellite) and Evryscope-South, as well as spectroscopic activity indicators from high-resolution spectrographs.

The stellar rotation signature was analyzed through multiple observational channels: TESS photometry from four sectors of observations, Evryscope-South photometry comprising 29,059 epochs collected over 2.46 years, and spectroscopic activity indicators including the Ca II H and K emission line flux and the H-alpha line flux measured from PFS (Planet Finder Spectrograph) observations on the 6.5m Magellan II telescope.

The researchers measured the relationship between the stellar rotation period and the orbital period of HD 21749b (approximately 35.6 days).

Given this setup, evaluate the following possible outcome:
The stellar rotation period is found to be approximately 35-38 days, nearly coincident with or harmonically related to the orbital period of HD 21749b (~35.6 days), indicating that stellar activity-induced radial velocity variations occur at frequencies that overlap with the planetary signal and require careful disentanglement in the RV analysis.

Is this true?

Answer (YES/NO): NO